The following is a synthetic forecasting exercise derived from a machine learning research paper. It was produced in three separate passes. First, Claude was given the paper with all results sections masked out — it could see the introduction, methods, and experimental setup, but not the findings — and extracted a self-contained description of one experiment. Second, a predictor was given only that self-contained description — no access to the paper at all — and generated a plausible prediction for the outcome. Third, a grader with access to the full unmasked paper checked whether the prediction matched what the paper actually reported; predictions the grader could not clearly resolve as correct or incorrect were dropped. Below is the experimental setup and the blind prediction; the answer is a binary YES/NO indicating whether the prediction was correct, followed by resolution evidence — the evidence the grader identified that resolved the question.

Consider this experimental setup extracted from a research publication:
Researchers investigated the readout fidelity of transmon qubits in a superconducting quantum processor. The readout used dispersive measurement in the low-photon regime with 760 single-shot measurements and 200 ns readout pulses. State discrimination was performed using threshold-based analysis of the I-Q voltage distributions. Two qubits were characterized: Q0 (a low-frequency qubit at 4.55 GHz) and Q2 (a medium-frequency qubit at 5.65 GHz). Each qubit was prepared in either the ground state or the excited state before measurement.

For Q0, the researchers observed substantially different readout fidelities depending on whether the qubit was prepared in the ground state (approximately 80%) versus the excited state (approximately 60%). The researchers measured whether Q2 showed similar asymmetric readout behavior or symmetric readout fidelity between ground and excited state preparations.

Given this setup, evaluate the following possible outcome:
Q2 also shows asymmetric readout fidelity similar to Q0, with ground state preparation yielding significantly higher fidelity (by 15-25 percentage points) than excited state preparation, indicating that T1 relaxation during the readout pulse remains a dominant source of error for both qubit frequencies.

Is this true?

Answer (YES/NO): NO